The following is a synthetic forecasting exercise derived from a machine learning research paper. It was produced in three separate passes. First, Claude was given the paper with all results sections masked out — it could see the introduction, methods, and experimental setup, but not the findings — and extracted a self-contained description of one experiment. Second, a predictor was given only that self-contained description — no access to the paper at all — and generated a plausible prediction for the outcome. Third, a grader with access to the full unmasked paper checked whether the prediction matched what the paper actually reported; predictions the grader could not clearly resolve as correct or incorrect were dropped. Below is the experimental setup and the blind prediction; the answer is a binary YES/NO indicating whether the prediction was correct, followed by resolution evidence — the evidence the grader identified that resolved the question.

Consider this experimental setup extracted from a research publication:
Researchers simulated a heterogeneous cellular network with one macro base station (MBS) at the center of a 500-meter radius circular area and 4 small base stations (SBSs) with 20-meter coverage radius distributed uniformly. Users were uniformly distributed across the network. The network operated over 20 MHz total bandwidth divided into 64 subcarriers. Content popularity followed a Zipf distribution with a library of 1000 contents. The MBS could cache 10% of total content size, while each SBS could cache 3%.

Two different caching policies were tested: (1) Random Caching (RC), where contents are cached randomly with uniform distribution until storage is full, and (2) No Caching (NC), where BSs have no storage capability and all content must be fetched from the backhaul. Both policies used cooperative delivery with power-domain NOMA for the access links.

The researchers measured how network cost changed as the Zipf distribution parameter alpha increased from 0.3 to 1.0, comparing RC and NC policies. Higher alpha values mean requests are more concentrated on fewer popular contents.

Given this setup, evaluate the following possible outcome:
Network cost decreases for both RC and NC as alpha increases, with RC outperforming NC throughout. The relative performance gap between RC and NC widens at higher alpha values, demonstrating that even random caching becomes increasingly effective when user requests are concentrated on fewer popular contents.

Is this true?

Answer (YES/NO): NO